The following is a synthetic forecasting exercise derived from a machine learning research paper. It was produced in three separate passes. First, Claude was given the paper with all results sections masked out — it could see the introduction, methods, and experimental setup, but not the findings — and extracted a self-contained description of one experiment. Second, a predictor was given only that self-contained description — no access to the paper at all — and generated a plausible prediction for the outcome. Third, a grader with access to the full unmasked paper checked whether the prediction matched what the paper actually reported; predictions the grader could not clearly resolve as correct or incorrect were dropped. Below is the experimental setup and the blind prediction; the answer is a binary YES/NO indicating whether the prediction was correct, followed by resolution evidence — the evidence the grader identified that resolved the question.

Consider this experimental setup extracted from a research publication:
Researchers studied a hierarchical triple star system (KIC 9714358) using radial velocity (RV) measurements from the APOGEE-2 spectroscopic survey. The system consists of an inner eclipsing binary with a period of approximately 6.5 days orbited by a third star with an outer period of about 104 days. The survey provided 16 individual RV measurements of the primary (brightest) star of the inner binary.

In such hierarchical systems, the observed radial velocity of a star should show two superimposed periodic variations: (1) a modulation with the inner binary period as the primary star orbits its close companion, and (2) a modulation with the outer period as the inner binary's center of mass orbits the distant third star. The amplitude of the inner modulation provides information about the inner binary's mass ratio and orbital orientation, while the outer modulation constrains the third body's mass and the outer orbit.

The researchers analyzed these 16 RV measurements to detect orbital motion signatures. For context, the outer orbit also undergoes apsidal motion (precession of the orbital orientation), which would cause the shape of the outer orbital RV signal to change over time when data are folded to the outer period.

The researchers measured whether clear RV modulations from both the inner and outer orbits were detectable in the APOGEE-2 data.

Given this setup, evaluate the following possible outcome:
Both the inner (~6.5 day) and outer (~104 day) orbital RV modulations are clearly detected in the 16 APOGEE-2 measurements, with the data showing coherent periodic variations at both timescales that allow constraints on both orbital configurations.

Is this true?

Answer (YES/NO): YES